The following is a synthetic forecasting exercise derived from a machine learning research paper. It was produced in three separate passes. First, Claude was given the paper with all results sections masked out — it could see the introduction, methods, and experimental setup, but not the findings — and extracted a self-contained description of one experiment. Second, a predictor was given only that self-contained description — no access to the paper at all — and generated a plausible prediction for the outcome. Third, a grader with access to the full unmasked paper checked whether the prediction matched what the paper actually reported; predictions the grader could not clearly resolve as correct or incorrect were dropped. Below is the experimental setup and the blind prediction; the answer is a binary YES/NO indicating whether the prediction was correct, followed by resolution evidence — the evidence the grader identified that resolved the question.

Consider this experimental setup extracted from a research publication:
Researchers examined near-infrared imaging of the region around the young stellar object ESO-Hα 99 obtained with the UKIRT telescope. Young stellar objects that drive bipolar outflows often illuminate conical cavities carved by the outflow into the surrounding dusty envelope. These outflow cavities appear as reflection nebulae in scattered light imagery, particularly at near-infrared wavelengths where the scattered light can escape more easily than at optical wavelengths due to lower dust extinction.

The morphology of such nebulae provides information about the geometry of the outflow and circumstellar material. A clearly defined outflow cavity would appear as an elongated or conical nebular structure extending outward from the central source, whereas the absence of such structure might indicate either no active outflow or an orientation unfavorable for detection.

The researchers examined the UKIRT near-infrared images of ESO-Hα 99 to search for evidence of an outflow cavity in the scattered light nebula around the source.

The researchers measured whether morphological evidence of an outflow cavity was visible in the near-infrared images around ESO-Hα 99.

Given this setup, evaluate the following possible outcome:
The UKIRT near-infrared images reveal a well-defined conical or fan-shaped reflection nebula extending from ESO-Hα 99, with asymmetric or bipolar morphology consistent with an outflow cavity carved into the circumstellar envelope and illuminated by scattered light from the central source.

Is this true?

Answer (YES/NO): YES